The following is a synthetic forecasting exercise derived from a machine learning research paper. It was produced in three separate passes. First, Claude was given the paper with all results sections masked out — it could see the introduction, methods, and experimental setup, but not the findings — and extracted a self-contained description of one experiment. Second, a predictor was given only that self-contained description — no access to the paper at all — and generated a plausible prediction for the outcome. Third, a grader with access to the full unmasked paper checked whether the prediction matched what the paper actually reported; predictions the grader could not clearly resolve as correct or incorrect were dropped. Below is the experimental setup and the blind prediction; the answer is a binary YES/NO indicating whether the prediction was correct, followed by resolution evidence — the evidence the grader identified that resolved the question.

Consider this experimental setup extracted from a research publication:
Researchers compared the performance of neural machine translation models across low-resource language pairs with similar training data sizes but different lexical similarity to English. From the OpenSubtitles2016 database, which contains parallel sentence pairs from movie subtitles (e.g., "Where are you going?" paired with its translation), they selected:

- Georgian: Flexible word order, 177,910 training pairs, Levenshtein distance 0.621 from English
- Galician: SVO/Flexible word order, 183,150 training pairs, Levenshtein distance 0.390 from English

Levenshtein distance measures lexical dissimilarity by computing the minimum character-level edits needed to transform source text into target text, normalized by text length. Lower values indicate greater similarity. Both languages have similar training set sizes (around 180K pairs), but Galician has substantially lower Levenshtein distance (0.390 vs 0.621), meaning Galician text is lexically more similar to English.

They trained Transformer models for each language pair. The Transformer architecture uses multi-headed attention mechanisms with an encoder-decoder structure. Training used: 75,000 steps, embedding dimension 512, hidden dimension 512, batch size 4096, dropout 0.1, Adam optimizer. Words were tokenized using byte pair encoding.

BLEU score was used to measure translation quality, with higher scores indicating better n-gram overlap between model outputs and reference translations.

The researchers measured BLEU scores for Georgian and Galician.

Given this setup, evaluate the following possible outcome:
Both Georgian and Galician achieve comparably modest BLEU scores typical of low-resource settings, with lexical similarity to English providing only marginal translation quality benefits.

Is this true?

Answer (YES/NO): NO